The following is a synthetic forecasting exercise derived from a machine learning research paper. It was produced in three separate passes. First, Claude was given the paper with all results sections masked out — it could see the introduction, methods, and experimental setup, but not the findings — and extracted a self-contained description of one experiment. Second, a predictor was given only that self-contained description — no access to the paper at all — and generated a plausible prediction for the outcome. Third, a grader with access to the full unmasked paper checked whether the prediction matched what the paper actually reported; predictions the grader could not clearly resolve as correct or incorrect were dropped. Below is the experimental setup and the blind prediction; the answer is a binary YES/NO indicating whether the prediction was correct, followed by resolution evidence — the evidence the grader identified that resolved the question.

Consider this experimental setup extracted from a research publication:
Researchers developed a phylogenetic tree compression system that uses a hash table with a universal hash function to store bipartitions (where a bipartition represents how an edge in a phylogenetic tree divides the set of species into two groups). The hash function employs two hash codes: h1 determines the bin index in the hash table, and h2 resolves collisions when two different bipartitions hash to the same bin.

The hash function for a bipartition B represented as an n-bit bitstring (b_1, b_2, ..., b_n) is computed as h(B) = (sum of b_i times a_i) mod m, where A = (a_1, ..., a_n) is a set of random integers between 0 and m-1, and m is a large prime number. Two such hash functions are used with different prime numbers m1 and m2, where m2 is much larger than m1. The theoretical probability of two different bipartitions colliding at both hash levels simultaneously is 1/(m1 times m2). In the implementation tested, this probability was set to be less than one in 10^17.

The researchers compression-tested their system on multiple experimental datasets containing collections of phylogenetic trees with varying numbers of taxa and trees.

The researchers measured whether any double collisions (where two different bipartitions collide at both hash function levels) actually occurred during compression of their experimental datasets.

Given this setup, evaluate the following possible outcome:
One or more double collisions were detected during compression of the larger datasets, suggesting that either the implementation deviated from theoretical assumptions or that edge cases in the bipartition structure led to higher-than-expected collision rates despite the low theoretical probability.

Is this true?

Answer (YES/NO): NO